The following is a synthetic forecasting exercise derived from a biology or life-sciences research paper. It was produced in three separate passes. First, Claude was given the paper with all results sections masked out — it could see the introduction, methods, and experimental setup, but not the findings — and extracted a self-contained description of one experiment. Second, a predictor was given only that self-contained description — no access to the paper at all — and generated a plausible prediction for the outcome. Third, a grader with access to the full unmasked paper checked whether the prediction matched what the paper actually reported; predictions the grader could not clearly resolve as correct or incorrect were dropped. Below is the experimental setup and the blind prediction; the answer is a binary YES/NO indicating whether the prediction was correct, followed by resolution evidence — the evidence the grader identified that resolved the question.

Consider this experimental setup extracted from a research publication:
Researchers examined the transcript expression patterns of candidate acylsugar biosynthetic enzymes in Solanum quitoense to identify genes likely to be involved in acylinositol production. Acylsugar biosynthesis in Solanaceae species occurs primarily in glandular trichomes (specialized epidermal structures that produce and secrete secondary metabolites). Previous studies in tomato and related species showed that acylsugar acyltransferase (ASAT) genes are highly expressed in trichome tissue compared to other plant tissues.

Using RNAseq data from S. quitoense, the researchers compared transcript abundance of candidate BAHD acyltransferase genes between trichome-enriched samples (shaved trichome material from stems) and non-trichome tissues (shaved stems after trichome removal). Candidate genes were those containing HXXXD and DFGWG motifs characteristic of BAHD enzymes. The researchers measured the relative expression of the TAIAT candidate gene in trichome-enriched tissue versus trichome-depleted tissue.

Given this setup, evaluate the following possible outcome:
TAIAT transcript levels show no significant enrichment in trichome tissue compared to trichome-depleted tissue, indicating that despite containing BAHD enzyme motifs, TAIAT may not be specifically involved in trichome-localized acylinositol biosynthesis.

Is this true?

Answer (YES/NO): NO